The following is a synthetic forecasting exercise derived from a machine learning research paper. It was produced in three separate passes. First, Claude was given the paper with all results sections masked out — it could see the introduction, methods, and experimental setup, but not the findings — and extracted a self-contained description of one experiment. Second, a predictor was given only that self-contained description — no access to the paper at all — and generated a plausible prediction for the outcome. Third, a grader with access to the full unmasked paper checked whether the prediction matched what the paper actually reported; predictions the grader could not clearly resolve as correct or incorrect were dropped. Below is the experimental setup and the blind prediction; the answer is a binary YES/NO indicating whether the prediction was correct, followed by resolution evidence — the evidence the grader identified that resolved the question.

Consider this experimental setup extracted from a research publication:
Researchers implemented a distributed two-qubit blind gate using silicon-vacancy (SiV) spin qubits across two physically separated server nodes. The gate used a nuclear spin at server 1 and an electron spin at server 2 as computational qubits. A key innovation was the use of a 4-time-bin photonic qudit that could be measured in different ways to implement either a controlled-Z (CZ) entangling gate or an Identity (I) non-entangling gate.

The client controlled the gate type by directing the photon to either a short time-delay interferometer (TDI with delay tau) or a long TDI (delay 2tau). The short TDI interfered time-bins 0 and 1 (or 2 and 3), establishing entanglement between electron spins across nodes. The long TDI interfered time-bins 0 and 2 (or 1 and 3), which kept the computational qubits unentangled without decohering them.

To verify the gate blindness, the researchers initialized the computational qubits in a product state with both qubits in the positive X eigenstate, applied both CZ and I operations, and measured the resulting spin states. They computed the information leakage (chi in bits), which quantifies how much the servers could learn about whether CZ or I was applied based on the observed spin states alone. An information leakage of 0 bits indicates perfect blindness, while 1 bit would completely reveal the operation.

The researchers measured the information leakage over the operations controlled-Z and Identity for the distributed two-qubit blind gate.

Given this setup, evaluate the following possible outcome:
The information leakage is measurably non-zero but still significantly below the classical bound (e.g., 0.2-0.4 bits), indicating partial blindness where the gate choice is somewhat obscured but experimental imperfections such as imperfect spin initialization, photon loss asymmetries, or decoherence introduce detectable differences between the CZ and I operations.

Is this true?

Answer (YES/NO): NO